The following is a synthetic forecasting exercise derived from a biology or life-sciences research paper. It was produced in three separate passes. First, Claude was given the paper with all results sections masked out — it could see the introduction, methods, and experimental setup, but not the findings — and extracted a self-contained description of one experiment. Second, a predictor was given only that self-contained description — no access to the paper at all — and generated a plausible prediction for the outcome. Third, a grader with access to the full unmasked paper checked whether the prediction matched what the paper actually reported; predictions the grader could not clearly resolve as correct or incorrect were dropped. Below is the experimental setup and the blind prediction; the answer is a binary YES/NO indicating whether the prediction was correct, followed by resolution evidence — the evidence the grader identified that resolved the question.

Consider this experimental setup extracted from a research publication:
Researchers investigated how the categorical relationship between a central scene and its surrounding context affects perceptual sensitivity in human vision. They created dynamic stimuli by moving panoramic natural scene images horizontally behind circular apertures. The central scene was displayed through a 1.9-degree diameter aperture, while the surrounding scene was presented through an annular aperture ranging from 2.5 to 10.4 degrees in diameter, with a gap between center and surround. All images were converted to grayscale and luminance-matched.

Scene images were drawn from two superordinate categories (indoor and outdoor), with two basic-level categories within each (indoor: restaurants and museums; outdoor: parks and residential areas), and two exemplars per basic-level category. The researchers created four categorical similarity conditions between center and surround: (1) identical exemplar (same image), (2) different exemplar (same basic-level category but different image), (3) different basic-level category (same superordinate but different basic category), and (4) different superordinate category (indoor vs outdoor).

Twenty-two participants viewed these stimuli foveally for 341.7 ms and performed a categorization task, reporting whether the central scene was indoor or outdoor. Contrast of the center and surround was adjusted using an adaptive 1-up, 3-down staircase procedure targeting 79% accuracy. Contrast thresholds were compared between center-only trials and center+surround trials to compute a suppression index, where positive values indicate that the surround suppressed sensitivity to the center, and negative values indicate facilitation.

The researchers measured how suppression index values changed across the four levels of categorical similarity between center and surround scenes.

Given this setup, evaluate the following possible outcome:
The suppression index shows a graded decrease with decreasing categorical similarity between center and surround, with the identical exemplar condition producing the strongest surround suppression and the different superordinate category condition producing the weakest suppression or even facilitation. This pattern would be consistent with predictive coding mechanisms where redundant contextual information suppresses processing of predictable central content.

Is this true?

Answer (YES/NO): NO